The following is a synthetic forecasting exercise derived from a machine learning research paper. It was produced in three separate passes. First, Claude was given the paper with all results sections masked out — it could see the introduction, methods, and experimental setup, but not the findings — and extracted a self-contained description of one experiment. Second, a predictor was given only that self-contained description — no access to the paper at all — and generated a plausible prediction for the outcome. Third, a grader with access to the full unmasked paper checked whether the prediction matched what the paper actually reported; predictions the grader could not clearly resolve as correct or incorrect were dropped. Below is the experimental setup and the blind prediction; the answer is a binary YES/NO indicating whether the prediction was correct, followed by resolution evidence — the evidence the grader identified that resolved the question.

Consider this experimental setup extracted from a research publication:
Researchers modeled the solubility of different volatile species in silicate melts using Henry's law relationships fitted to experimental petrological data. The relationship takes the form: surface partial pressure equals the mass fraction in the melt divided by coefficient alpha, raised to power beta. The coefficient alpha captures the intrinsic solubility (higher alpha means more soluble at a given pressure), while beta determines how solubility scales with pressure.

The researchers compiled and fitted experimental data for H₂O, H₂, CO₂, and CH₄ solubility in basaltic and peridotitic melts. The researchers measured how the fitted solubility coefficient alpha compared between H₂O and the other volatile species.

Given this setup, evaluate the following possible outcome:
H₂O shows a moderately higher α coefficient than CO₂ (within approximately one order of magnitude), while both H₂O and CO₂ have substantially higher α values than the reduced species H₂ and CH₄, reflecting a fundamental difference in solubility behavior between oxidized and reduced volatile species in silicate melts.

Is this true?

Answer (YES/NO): NO